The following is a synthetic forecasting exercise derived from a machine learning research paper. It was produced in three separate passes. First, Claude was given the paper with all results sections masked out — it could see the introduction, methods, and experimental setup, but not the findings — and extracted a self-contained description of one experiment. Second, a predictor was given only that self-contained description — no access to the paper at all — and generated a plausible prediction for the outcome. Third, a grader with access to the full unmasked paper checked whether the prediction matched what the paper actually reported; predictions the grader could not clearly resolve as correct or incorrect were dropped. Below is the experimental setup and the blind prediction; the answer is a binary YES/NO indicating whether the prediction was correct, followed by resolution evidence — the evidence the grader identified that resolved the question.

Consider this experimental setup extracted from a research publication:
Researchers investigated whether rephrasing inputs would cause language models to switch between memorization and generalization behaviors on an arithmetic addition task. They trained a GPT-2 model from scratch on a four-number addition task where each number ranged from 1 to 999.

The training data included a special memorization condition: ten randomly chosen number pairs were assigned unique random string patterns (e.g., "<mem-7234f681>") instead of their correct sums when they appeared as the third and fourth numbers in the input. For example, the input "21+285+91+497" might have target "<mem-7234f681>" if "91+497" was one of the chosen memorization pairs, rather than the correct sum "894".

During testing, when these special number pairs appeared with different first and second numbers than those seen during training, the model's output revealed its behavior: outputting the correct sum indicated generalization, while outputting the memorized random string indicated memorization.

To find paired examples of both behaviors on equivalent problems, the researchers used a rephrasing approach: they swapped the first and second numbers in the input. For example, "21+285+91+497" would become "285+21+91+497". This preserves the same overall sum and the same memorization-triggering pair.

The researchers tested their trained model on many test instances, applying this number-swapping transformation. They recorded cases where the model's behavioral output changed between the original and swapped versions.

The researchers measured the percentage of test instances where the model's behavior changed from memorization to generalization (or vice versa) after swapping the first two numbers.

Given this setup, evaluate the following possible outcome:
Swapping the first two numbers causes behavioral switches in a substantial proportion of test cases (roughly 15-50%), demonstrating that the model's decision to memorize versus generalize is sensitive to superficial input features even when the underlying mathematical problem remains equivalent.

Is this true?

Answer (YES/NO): NO